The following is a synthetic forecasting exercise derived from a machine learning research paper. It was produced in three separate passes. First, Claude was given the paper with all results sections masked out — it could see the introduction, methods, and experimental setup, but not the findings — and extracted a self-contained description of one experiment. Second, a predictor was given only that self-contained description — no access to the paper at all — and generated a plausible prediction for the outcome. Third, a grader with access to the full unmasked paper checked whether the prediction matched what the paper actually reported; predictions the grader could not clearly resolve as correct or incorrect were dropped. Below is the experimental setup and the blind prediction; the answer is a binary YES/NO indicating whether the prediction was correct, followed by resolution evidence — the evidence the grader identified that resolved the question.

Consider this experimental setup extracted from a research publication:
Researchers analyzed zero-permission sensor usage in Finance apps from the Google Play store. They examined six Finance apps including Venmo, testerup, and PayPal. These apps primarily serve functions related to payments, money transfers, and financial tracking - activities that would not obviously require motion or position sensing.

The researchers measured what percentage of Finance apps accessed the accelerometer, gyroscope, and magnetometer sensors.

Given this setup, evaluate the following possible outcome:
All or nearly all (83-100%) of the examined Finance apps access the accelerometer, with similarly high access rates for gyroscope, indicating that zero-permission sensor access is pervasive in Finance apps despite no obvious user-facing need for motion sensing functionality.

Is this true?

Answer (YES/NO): NO